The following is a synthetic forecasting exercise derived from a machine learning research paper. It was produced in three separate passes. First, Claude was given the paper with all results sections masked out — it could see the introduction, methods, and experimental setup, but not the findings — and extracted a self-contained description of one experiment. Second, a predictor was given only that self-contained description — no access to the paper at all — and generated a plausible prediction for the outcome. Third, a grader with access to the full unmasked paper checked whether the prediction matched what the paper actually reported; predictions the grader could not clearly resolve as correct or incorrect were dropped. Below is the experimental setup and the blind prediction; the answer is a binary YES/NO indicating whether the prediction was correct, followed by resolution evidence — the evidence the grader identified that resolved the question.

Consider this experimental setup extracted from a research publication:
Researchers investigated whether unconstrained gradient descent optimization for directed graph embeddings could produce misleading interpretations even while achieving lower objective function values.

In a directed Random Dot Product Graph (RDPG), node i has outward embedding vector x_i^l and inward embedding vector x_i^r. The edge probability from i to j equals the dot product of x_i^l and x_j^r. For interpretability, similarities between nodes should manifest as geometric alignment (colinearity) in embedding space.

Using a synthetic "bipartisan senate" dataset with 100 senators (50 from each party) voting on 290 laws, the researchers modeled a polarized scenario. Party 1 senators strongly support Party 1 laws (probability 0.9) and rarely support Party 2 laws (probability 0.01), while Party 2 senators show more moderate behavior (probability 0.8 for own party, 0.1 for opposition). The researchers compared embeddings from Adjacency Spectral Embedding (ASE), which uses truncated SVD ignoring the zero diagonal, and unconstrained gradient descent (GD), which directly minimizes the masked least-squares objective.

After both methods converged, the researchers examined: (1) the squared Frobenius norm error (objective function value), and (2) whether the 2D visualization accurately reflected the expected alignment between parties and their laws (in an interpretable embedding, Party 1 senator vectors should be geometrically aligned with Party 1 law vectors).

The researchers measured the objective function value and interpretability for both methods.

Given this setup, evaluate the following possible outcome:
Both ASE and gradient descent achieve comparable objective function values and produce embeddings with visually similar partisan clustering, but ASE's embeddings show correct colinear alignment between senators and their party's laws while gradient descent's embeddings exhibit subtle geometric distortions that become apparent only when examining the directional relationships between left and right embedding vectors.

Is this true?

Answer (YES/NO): NO